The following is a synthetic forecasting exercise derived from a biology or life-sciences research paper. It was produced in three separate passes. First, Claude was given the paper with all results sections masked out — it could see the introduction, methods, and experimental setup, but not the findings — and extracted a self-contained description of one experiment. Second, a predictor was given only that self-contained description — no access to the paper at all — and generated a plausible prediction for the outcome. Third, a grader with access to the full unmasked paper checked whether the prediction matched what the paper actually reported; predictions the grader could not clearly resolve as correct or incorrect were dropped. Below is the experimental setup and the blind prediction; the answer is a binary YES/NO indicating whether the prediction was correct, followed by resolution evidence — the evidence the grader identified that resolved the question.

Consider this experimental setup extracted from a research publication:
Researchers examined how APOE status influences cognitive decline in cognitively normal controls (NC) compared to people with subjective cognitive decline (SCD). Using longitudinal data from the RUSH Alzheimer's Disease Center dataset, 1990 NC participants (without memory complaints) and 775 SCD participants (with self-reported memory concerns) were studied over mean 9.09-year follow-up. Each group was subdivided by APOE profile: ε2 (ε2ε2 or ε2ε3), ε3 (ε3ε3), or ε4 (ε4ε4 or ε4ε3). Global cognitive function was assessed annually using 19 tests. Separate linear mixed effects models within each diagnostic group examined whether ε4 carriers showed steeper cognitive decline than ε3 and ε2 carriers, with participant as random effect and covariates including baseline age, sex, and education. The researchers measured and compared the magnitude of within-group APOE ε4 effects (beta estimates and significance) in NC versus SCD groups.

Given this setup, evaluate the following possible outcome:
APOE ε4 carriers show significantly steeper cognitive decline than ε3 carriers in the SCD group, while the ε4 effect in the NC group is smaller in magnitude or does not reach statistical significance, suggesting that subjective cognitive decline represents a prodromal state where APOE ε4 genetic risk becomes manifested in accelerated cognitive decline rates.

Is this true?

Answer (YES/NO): YES